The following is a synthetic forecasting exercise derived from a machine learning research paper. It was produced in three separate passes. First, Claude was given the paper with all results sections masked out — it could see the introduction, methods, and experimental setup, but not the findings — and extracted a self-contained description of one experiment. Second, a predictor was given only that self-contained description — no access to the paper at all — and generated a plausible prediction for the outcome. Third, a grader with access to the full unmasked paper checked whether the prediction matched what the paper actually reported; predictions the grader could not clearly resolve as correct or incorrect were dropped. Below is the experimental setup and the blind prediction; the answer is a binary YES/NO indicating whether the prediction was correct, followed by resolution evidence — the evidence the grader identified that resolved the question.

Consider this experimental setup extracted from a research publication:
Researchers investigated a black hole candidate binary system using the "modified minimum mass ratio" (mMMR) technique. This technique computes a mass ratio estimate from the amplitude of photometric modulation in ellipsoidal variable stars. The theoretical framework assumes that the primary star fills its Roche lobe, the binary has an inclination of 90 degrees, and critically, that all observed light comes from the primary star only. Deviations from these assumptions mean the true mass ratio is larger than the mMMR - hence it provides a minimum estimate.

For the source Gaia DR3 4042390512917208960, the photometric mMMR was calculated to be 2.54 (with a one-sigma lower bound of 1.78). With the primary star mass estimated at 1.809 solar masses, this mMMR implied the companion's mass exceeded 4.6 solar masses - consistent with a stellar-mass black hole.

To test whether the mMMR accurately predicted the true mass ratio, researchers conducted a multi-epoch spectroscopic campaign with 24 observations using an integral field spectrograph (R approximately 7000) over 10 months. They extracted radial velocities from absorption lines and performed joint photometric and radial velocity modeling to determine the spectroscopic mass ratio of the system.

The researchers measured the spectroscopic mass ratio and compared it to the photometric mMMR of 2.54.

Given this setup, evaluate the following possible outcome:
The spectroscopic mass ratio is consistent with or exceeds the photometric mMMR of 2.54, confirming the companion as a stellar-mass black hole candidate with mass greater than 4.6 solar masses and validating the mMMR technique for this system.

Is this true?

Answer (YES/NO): NO